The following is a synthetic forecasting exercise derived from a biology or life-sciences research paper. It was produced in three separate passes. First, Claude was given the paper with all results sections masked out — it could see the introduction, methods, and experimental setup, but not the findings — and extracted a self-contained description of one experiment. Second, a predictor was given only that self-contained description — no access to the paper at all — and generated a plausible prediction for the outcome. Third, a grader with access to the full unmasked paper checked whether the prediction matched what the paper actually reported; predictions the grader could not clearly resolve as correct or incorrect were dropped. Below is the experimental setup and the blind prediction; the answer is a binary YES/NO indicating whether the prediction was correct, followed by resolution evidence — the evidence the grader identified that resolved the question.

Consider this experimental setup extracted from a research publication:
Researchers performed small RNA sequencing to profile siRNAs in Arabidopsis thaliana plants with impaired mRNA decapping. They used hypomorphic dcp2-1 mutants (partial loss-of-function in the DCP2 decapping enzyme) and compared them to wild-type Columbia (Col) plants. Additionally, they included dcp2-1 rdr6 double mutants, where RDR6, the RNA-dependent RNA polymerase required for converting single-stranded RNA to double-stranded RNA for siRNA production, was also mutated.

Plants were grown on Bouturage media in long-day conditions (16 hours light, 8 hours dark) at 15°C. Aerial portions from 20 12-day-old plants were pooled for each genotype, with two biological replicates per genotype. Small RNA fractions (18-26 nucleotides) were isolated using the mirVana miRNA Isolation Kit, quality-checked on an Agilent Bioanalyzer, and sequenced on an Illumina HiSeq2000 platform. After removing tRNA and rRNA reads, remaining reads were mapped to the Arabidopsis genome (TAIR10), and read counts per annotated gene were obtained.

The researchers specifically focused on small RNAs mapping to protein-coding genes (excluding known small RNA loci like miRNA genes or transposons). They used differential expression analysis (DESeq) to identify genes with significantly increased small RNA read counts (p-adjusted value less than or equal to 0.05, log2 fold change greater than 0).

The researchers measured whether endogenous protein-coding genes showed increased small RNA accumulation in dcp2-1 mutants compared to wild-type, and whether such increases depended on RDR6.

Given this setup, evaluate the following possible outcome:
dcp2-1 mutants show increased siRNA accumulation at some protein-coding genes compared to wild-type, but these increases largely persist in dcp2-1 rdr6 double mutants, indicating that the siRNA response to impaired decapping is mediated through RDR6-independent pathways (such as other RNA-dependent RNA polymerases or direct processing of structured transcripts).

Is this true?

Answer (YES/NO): YES